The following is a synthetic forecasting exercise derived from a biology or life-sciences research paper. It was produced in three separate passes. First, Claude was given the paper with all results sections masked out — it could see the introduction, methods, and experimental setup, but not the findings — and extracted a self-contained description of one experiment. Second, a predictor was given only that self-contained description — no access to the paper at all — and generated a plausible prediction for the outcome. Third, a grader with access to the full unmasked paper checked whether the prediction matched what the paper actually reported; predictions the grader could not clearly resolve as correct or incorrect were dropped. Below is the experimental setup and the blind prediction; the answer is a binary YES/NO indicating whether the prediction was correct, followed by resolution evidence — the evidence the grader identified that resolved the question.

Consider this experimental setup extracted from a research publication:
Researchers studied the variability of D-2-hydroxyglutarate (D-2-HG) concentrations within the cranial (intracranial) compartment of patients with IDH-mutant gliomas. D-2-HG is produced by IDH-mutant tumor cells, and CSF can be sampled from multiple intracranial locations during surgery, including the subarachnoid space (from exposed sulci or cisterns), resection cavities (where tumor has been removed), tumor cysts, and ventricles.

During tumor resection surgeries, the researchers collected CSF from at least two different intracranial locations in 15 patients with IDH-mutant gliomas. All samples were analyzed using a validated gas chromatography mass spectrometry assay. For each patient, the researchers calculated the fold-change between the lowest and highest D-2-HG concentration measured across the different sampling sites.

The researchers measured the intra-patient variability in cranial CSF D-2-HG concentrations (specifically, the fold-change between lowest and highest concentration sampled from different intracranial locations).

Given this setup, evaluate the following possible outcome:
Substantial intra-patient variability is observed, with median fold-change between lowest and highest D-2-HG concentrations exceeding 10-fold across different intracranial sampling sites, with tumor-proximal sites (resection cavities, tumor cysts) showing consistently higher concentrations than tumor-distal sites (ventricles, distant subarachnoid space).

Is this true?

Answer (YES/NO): NO